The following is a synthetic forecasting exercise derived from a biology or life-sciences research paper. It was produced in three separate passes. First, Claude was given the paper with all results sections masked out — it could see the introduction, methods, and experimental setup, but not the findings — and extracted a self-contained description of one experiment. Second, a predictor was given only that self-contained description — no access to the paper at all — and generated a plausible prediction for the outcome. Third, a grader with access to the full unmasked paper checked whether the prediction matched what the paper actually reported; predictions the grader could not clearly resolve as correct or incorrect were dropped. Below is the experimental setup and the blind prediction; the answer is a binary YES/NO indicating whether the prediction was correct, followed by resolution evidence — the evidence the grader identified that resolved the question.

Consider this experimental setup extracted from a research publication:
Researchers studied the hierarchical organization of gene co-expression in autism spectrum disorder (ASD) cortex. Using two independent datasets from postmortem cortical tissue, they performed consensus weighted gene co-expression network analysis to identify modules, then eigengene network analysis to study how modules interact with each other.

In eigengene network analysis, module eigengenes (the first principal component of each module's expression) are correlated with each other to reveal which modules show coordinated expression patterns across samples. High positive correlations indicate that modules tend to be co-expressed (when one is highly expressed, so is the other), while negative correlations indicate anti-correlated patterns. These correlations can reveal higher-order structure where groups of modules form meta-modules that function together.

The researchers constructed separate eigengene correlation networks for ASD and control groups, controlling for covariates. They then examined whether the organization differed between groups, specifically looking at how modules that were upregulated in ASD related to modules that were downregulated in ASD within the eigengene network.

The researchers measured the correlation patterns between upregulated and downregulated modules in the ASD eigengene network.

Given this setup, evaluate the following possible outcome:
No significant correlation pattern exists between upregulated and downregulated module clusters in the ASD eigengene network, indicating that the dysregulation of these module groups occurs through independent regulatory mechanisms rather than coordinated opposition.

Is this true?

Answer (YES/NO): NO